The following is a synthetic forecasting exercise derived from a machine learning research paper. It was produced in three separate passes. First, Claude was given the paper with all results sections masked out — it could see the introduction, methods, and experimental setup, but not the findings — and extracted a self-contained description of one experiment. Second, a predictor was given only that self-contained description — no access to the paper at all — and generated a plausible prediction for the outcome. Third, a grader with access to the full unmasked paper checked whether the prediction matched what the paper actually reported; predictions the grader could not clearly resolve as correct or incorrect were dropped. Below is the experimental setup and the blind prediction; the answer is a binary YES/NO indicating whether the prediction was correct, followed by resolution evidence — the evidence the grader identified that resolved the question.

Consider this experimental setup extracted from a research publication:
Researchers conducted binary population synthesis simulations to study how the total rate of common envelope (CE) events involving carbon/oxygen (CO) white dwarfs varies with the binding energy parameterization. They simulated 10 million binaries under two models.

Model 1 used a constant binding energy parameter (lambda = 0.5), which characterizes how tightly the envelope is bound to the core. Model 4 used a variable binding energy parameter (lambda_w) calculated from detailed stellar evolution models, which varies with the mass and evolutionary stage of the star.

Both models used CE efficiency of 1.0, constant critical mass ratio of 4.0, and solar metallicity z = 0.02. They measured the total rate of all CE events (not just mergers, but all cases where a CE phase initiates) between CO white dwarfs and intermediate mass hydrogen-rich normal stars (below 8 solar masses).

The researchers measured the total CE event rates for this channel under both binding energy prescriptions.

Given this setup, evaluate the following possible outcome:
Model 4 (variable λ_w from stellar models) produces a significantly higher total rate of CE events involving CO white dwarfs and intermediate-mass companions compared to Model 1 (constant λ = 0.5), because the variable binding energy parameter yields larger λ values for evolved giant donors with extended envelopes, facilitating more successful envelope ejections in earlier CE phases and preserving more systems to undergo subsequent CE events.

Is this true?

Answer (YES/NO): NO